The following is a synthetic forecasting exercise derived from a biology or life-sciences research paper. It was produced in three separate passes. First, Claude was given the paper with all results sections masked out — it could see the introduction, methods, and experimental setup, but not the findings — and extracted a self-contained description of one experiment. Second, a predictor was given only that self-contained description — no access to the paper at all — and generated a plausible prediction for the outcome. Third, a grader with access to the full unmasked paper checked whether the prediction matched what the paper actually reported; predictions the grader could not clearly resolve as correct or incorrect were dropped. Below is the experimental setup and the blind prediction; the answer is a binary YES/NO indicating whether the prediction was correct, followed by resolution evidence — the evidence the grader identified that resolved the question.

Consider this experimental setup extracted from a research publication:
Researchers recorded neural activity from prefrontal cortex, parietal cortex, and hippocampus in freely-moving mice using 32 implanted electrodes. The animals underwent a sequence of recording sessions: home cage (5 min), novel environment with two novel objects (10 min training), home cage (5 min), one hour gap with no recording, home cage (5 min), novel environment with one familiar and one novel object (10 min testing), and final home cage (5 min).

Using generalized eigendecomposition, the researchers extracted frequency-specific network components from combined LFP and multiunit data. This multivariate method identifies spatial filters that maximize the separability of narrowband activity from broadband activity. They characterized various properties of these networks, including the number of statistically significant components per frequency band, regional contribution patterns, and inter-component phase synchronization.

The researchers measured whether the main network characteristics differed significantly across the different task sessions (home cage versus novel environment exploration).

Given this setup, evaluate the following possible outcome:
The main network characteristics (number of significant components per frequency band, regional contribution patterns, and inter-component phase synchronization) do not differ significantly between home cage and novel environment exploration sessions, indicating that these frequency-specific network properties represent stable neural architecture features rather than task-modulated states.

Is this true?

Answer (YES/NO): YES